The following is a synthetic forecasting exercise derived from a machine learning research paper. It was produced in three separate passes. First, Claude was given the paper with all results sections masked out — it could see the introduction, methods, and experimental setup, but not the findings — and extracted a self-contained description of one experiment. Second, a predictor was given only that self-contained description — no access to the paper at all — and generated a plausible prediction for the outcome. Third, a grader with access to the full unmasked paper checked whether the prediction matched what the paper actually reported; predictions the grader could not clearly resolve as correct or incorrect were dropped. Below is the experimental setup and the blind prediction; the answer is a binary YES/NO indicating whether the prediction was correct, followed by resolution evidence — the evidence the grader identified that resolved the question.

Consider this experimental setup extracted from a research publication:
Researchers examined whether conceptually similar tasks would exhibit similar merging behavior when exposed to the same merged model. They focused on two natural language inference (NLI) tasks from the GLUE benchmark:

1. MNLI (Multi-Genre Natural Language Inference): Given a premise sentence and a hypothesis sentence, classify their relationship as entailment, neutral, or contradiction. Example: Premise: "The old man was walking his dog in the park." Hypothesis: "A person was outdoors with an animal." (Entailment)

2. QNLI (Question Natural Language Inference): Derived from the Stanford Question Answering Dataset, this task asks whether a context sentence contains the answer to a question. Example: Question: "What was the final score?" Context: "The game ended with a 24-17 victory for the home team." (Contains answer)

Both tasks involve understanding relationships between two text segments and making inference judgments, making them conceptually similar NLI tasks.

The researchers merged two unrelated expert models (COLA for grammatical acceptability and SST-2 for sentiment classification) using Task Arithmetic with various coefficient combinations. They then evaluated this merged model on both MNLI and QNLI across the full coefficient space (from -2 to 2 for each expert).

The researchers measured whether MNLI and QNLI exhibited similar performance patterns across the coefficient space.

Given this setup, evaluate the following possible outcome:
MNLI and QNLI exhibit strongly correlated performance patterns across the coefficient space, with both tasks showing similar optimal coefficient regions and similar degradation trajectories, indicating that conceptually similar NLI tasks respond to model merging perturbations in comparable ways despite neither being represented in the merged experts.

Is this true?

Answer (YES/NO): NO